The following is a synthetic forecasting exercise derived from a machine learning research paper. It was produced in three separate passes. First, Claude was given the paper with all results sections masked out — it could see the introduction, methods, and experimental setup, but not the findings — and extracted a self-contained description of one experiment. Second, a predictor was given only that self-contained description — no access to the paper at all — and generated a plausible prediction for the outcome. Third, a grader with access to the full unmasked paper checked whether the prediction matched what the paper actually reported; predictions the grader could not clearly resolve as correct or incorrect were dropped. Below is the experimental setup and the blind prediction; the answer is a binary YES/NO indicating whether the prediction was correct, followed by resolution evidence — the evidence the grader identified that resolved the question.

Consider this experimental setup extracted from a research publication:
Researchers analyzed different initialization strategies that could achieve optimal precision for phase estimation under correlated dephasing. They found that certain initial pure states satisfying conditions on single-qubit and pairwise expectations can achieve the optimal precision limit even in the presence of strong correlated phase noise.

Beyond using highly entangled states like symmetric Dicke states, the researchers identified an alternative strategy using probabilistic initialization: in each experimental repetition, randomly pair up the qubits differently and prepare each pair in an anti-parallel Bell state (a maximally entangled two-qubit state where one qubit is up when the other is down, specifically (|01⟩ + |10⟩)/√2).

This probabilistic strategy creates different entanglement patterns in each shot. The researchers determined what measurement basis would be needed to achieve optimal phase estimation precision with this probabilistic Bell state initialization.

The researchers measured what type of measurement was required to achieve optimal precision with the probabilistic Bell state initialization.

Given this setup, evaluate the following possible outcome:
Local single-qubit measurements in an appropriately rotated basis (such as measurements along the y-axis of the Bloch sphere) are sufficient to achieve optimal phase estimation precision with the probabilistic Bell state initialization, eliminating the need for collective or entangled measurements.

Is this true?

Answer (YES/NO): YES